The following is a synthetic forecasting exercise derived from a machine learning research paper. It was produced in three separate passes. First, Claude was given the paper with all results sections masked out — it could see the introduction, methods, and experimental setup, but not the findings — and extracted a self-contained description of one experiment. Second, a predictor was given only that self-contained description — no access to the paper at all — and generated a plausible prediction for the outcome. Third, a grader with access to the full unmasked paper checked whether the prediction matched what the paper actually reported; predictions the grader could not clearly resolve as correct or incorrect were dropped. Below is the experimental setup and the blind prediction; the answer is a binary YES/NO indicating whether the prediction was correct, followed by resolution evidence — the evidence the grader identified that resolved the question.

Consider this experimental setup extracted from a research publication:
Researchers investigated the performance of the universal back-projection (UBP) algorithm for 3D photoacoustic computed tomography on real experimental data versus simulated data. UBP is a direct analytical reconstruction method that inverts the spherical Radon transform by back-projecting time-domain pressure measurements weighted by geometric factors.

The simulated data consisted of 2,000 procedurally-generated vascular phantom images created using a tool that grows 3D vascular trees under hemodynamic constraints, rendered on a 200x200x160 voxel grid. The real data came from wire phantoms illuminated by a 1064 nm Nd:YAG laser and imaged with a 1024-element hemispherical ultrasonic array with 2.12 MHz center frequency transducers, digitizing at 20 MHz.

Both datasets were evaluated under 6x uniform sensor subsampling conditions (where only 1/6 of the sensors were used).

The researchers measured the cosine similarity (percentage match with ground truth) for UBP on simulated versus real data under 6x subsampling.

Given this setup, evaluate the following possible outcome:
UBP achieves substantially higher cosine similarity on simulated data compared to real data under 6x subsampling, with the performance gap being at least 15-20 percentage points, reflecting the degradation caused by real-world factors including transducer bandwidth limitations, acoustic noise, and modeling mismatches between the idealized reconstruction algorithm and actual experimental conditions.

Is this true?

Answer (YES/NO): NO